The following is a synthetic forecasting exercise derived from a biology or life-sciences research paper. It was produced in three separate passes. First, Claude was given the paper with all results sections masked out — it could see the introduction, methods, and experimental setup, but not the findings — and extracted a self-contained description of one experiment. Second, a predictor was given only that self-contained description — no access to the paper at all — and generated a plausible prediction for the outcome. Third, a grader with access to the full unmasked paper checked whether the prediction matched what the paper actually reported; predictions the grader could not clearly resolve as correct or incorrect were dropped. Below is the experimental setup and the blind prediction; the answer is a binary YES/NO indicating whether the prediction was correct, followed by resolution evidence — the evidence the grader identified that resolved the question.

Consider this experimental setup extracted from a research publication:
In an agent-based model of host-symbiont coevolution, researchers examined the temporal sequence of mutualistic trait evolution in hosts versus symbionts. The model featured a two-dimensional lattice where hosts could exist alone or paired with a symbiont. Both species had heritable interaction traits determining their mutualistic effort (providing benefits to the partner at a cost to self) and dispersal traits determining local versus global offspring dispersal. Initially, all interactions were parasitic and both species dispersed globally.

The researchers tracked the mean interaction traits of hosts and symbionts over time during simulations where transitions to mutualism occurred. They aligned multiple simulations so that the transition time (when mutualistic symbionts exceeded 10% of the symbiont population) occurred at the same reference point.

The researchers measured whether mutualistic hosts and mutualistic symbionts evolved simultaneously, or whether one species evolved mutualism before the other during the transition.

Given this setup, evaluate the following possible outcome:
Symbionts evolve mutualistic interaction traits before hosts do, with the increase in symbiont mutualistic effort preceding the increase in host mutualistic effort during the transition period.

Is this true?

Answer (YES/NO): YES